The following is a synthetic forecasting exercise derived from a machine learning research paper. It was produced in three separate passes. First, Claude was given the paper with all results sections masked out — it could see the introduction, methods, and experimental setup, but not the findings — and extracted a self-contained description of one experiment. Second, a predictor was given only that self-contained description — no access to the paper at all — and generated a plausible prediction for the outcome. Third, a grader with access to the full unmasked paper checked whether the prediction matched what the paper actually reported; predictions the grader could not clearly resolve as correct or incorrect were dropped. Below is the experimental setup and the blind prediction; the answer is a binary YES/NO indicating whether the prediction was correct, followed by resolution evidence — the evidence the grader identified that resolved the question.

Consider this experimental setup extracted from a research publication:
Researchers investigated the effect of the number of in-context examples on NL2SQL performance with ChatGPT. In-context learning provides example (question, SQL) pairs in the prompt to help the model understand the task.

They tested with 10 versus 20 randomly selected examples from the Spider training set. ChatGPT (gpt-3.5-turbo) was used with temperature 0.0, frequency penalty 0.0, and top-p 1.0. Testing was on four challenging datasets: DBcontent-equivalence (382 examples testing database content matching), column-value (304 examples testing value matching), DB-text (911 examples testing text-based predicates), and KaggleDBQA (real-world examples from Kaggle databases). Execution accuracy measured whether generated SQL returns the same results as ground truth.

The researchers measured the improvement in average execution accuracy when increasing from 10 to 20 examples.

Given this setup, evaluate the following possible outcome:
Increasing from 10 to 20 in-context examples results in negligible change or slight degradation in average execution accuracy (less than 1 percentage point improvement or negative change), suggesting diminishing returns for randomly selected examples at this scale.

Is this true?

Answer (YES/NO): NO